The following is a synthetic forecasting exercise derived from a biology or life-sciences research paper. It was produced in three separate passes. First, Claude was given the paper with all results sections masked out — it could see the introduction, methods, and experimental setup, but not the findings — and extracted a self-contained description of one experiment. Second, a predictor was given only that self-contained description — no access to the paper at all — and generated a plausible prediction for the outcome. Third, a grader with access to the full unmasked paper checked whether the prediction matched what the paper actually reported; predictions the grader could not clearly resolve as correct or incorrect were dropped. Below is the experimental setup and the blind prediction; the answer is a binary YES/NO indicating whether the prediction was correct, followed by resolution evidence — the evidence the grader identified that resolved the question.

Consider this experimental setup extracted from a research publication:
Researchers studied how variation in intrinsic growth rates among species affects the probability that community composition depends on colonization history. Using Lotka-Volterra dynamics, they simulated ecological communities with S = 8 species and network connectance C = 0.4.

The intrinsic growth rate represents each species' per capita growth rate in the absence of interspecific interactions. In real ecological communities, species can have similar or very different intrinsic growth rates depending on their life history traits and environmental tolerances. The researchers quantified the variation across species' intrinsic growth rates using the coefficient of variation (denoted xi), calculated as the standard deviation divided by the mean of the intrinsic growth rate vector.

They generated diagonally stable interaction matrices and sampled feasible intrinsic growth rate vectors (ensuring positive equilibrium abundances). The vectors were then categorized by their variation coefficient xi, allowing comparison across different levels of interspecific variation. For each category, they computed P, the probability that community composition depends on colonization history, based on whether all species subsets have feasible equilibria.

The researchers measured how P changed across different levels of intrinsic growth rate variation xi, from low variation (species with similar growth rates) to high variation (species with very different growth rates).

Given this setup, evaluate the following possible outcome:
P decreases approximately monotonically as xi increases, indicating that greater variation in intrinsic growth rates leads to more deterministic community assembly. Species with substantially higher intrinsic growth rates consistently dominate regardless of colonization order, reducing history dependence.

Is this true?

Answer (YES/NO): NO